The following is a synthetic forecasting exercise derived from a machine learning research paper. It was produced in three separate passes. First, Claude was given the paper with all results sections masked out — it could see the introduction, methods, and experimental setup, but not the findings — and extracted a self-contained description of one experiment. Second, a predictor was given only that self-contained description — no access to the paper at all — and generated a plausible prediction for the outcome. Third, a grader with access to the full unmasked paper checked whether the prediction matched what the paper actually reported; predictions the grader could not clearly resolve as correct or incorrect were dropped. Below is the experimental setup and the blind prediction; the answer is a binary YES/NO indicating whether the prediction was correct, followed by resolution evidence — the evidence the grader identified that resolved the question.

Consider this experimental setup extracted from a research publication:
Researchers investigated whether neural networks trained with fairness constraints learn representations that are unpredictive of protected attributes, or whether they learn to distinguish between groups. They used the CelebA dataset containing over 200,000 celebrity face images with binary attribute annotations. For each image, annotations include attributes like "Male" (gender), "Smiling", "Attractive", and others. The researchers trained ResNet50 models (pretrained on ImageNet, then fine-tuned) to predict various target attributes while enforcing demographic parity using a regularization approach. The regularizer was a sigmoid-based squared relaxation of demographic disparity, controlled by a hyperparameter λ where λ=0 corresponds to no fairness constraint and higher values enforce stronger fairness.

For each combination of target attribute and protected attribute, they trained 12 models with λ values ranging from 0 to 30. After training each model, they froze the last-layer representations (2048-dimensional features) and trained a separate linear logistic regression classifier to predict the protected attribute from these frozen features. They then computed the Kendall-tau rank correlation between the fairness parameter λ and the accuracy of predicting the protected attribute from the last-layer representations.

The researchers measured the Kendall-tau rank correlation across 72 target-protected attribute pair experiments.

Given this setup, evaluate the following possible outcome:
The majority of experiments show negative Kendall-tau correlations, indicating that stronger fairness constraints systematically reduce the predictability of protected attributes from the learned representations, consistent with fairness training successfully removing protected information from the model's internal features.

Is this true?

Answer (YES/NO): NO